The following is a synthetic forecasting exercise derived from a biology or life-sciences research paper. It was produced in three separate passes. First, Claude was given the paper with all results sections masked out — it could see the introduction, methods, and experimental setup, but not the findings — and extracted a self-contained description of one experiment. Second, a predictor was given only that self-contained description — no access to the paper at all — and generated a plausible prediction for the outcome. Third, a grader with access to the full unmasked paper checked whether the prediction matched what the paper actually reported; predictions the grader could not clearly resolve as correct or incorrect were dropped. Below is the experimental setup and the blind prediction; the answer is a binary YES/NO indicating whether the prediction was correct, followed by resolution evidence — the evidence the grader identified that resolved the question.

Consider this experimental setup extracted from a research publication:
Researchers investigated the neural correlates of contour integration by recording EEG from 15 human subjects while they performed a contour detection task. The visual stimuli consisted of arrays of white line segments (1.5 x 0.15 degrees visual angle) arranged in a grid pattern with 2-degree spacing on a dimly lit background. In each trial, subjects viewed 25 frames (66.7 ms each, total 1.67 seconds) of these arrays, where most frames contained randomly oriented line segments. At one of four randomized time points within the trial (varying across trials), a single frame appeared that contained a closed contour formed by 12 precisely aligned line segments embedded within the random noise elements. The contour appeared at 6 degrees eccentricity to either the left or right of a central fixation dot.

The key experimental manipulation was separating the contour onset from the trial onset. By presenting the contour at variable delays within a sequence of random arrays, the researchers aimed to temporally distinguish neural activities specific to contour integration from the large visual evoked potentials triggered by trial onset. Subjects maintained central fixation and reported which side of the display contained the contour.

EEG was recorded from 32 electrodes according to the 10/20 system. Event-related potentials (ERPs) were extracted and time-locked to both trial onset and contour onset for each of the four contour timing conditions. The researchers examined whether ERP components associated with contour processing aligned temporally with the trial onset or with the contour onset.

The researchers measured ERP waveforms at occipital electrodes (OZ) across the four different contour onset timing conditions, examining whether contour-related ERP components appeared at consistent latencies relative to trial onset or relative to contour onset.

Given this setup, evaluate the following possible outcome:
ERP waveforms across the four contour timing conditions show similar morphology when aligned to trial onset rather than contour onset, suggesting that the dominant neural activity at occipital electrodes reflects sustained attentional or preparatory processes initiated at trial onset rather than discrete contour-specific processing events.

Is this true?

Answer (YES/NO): NO